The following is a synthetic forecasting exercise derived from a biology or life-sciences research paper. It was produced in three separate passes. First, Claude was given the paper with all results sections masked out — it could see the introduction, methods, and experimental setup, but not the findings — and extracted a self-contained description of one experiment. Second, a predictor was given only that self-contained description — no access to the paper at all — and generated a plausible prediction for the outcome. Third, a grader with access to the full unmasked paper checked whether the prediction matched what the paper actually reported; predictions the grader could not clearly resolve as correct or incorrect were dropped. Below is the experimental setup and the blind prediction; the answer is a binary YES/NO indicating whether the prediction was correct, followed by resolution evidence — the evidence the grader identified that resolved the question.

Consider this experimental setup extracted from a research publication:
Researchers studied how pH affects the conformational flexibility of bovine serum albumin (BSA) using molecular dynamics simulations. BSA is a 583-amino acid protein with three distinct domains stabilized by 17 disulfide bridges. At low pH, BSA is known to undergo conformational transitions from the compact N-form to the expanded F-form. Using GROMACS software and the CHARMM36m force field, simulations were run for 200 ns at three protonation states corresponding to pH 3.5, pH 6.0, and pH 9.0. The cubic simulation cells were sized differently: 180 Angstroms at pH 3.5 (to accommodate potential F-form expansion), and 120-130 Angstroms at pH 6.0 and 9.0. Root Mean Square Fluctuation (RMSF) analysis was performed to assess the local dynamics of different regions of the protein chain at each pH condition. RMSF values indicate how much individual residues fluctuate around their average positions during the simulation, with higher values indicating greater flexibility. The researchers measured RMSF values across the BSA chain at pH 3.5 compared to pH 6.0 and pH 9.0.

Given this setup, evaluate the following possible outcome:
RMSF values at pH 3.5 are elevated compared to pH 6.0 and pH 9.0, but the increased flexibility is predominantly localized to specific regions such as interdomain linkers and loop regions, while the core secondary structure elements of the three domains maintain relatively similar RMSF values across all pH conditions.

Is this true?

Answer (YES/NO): NO